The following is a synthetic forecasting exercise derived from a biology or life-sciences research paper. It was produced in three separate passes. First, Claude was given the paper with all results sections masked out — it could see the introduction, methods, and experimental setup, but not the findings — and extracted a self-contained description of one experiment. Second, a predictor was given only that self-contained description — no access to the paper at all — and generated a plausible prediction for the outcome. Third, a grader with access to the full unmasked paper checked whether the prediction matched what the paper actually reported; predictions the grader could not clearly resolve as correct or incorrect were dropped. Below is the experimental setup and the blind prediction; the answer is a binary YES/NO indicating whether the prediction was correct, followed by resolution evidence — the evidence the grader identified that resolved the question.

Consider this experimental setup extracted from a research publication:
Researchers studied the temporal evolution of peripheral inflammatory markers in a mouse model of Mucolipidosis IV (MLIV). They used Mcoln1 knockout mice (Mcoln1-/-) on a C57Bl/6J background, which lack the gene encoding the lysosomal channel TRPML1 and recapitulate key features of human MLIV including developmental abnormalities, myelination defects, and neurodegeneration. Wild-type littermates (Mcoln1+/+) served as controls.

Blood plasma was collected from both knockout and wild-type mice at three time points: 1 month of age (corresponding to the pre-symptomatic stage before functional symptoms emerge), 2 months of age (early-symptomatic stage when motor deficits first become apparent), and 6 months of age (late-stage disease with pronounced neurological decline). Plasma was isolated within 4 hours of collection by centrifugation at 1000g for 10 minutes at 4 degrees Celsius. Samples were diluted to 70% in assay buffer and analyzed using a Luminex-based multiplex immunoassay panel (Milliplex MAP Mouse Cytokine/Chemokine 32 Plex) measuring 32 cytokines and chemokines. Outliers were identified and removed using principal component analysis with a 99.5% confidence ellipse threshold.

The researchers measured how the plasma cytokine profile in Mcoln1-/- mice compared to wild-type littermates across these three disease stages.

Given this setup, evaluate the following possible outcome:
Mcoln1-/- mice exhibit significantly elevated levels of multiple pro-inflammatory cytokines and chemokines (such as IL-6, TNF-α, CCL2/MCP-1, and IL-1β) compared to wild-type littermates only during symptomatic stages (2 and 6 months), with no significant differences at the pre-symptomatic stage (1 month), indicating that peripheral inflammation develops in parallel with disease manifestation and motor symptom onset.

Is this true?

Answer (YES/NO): NO